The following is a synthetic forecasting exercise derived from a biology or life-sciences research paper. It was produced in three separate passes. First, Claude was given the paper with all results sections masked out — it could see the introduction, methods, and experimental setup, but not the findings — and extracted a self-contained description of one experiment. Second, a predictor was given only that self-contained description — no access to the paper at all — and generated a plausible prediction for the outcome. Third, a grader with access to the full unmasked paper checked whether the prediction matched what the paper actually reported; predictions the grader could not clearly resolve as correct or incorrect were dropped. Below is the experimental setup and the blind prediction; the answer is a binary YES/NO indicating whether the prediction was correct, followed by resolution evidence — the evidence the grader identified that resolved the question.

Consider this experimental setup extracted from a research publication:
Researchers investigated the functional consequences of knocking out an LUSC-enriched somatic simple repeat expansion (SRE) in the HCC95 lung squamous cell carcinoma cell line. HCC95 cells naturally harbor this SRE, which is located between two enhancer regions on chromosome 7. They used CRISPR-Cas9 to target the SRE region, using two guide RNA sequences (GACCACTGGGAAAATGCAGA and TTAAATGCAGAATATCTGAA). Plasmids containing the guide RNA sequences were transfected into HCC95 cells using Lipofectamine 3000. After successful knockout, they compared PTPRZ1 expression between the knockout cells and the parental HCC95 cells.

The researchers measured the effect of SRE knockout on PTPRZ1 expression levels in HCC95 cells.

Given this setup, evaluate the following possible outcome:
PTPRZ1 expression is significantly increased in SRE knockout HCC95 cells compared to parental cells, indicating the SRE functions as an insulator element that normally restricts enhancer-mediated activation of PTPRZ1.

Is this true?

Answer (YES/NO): NO